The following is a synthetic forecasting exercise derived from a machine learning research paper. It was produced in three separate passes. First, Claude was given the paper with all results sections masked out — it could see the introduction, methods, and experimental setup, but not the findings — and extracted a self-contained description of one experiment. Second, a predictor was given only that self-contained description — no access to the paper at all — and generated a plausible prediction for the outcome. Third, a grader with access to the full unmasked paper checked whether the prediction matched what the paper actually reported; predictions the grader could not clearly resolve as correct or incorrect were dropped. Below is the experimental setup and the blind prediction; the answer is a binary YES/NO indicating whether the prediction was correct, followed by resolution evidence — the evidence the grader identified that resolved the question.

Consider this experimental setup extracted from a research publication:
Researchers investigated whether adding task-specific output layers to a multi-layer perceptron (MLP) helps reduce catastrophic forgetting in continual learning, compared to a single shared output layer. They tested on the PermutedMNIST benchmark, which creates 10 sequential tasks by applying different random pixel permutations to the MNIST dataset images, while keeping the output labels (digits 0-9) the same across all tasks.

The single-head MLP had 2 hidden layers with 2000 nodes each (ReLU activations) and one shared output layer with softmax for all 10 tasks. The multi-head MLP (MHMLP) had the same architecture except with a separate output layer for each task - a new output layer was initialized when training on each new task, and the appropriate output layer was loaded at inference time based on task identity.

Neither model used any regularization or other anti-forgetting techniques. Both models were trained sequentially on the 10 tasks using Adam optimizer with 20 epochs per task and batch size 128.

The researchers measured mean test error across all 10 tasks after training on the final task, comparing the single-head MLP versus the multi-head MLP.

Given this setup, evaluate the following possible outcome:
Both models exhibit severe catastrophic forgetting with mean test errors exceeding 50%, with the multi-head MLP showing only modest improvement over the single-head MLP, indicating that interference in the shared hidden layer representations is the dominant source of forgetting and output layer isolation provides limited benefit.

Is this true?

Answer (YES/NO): NO